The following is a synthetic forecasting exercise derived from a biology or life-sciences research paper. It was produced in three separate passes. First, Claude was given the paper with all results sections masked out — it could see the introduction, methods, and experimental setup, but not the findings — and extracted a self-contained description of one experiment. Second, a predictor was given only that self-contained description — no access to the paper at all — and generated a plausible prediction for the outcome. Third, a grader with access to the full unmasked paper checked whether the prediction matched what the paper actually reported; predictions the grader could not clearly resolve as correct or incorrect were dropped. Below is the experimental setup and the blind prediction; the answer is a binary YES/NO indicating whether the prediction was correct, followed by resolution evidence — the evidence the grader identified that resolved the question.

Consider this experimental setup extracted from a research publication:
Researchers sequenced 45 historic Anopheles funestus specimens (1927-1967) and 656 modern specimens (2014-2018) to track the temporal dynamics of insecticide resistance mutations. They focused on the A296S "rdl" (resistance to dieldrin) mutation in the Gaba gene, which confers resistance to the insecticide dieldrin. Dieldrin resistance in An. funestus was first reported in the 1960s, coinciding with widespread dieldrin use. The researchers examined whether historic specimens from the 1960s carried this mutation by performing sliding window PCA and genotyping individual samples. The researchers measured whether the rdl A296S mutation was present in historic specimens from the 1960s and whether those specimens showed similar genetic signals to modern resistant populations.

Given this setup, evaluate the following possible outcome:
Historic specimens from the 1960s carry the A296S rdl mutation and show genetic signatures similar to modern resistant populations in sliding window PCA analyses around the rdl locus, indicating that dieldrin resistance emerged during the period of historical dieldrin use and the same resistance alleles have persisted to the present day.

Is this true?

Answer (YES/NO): YES